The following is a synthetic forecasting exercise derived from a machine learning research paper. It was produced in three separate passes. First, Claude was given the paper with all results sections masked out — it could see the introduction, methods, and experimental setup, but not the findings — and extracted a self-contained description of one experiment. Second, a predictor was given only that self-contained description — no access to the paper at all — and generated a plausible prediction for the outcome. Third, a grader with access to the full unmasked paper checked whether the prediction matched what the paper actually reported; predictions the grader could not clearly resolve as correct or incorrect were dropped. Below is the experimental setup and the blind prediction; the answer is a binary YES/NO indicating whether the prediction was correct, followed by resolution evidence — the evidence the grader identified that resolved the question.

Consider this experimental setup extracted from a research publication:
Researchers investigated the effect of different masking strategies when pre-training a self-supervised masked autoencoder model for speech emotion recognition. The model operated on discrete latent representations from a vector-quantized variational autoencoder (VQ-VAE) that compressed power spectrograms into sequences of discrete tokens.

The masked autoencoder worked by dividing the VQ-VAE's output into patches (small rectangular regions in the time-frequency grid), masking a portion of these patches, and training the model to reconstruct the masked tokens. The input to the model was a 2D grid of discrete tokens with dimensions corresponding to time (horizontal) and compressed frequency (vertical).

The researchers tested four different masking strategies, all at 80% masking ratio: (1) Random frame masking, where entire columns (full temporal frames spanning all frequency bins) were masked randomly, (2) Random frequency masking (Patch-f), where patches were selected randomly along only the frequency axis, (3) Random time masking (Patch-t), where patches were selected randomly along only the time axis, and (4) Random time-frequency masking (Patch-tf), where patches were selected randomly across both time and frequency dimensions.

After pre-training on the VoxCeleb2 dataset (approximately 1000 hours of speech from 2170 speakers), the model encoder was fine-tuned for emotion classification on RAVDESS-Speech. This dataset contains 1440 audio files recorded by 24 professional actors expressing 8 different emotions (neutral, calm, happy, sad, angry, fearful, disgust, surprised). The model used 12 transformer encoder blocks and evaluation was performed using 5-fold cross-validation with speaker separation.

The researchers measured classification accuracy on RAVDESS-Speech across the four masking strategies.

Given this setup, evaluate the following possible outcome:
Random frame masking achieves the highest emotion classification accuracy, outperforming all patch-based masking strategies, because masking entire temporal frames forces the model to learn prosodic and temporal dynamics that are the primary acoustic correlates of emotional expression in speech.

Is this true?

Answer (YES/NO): YES